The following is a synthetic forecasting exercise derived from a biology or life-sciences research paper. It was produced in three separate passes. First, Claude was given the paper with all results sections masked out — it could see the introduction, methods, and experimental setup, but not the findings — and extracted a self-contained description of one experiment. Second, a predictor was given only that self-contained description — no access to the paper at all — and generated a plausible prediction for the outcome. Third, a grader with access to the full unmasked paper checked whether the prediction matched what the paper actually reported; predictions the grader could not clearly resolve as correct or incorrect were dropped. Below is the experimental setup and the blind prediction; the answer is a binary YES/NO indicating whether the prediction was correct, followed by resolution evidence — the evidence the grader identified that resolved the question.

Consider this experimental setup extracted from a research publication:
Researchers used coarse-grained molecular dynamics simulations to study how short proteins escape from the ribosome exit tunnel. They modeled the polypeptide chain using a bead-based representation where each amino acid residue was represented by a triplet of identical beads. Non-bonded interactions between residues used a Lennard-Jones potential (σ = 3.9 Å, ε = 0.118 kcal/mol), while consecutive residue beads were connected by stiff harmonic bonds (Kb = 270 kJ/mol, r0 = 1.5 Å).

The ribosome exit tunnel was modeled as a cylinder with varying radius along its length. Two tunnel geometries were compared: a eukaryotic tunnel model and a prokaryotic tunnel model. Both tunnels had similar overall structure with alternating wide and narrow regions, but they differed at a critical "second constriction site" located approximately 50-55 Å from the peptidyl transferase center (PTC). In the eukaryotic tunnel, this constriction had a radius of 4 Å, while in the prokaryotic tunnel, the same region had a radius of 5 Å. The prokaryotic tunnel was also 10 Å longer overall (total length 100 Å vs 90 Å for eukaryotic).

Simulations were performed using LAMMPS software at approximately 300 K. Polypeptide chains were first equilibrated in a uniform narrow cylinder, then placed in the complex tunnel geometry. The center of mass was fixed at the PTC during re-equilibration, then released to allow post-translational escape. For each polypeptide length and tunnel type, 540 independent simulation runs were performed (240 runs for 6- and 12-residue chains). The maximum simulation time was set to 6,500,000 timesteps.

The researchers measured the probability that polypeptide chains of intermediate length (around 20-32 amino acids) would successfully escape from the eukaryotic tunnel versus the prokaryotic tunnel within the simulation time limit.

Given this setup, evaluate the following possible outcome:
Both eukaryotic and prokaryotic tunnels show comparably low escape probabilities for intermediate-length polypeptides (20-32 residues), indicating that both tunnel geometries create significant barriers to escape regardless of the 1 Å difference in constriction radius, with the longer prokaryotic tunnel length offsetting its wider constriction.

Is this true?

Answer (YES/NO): NO